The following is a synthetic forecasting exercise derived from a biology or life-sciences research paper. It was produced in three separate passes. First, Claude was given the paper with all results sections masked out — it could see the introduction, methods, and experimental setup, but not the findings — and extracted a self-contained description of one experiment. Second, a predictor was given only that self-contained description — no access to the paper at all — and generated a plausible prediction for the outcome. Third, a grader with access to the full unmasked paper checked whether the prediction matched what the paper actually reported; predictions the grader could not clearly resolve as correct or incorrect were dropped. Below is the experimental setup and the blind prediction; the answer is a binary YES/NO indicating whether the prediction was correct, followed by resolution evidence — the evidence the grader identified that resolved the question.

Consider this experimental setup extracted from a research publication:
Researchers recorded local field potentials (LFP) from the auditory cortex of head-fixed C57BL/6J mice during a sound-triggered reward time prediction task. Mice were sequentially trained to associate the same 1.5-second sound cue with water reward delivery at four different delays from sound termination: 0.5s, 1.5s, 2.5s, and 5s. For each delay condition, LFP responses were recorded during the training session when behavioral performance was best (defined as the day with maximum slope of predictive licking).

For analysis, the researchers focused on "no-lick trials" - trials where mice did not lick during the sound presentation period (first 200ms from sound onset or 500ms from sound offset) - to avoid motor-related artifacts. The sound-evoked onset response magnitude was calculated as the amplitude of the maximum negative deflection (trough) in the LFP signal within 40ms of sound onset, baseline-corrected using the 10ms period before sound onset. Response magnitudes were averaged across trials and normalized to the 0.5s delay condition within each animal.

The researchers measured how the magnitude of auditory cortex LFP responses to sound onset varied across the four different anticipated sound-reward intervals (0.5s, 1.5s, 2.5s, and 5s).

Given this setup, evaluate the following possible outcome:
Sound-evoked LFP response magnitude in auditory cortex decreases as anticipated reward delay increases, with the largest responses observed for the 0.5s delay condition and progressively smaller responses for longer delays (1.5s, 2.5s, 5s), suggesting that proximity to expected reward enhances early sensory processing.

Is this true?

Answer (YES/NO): NO